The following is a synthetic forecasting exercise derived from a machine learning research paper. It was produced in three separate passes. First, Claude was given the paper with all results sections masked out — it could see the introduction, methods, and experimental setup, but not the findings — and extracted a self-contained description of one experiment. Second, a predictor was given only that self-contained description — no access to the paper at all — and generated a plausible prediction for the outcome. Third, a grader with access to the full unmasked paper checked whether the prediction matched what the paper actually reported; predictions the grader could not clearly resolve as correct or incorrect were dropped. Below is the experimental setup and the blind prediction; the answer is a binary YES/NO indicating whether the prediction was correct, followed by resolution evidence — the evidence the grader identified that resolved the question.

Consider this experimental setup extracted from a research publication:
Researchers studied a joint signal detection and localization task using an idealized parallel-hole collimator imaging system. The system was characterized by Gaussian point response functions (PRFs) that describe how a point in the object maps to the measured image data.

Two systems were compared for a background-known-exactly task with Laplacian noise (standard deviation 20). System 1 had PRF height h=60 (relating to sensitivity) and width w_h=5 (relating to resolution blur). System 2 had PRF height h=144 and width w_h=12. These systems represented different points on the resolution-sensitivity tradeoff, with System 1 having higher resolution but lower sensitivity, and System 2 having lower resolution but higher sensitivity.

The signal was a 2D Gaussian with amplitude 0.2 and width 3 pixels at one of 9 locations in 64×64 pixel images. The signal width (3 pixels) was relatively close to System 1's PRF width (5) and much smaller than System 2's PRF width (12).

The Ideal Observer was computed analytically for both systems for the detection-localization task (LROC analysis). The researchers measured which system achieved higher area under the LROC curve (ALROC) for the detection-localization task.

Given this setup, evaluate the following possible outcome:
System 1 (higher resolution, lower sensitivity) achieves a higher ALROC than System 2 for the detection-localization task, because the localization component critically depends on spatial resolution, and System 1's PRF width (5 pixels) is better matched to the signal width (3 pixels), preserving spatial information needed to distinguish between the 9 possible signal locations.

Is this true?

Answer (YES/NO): YES